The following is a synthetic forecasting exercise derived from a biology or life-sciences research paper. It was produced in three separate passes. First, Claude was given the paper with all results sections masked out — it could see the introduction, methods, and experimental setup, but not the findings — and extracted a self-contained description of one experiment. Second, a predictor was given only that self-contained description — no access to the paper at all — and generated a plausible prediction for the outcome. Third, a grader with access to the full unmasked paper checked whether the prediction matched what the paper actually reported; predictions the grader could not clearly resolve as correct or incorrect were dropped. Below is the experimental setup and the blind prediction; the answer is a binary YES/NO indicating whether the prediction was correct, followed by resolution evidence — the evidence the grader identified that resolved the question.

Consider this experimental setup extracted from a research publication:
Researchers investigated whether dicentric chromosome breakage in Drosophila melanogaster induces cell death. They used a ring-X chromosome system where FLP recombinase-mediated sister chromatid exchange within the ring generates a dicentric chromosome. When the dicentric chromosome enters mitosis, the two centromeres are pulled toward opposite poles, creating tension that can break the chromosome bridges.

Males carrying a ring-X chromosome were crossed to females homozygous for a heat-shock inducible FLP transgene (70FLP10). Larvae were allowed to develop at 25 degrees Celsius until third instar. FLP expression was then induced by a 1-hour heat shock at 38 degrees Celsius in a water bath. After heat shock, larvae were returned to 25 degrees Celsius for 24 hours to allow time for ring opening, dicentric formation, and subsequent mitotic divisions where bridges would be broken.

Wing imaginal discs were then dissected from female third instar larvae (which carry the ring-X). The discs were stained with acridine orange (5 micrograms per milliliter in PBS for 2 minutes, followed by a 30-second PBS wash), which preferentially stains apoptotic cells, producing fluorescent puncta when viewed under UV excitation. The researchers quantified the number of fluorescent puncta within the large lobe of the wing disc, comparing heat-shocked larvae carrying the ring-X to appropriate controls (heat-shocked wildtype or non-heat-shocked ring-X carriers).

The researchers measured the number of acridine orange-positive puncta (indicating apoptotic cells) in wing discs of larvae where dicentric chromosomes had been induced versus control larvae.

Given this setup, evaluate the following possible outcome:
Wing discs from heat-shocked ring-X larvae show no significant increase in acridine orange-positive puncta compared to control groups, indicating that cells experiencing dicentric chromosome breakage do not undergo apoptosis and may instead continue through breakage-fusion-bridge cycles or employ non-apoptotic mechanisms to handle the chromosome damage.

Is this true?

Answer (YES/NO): NO